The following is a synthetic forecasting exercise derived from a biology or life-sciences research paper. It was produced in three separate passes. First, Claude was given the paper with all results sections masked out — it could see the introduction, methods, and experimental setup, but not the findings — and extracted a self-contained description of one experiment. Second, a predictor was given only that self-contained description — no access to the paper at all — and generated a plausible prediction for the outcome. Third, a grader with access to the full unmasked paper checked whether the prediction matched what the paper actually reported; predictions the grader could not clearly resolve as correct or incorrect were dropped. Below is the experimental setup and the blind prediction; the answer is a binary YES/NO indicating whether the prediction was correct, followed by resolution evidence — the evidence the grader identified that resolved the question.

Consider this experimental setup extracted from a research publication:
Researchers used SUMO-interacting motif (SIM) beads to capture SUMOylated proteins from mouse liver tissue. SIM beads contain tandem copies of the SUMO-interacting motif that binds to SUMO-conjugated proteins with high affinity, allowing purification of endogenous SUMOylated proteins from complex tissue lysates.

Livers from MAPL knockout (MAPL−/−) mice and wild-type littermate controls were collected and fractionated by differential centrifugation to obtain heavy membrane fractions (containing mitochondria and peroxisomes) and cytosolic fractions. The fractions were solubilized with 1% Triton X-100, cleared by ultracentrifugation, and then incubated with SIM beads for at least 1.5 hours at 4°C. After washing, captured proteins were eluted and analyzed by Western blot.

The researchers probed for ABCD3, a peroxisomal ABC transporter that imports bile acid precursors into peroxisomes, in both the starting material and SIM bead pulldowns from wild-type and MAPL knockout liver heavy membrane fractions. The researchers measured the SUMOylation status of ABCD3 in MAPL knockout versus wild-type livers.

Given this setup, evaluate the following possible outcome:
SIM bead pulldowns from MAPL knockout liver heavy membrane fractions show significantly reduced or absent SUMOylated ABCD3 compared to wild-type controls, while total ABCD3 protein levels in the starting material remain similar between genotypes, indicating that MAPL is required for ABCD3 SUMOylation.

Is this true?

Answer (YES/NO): YES